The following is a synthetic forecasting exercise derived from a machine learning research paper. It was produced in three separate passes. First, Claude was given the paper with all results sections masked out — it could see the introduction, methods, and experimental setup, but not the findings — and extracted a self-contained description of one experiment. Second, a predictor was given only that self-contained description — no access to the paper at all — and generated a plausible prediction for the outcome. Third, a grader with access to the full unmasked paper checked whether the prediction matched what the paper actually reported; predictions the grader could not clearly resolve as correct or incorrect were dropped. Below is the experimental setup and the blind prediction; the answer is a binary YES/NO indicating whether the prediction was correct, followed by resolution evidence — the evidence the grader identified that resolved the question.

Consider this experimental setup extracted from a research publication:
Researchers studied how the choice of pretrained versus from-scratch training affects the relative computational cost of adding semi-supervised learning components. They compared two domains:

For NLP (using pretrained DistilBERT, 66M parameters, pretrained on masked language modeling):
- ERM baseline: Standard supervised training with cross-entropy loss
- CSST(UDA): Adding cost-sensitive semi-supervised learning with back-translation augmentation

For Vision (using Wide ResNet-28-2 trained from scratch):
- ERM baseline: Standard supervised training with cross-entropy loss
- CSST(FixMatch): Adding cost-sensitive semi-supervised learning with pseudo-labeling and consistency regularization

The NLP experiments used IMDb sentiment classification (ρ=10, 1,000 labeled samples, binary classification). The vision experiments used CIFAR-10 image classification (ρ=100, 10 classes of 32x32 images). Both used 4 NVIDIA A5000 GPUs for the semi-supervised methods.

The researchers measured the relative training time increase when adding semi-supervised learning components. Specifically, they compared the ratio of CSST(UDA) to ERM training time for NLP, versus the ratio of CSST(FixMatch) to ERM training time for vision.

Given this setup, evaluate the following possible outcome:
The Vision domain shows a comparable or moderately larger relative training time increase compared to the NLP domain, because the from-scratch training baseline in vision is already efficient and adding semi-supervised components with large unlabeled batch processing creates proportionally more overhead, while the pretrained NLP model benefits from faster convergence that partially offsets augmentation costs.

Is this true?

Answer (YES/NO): NO